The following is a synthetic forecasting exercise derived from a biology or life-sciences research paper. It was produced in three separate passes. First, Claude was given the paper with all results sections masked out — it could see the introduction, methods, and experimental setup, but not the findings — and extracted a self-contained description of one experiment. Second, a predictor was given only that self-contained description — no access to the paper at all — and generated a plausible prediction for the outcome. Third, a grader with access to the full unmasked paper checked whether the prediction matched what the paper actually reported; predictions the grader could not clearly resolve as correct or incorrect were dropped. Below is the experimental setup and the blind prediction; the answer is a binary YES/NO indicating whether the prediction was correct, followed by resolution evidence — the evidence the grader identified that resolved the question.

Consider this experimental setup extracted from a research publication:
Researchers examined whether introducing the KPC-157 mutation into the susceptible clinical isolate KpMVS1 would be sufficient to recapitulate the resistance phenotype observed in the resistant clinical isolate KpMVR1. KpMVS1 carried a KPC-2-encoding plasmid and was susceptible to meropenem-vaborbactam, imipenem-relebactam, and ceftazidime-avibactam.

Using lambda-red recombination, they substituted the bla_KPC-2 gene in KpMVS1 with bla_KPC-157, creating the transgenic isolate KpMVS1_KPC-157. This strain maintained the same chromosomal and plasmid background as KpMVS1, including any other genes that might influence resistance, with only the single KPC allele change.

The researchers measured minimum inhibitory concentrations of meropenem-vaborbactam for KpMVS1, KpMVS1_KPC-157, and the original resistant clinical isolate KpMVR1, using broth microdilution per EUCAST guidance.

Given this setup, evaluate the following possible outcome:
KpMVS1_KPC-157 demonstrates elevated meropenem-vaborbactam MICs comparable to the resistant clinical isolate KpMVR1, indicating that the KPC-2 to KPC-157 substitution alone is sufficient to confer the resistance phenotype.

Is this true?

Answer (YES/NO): NO